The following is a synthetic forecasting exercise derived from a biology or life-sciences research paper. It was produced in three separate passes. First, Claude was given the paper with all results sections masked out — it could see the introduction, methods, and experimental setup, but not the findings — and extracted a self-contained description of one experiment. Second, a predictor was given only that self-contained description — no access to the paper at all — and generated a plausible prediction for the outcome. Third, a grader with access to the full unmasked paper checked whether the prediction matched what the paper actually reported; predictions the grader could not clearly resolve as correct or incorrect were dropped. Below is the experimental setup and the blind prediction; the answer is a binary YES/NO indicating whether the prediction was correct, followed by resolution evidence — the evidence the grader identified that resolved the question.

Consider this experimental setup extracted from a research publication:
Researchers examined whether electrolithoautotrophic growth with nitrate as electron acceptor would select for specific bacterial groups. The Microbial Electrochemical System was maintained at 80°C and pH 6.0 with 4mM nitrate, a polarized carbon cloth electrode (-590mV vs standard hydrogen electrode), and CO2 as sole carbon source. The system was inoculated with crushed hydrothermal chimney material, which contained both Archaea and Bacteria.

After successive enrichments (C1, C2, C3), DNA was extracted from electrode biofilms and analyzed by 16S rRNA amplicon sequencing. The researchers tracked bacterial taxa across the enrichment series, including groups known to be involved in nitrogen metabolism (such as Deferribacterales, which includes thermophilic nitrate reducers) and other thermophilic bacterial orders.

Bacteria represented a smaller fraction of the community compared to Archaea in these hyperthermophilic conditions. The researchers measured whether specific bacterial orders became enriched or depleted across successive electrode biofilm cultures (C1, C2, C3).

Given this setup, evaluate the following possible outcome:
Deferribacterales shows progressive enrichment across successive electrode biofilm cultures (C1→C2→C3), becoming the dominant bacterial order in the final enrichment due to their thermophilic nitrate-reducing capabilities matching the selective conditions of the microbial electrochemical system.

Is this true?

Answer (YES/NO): NO